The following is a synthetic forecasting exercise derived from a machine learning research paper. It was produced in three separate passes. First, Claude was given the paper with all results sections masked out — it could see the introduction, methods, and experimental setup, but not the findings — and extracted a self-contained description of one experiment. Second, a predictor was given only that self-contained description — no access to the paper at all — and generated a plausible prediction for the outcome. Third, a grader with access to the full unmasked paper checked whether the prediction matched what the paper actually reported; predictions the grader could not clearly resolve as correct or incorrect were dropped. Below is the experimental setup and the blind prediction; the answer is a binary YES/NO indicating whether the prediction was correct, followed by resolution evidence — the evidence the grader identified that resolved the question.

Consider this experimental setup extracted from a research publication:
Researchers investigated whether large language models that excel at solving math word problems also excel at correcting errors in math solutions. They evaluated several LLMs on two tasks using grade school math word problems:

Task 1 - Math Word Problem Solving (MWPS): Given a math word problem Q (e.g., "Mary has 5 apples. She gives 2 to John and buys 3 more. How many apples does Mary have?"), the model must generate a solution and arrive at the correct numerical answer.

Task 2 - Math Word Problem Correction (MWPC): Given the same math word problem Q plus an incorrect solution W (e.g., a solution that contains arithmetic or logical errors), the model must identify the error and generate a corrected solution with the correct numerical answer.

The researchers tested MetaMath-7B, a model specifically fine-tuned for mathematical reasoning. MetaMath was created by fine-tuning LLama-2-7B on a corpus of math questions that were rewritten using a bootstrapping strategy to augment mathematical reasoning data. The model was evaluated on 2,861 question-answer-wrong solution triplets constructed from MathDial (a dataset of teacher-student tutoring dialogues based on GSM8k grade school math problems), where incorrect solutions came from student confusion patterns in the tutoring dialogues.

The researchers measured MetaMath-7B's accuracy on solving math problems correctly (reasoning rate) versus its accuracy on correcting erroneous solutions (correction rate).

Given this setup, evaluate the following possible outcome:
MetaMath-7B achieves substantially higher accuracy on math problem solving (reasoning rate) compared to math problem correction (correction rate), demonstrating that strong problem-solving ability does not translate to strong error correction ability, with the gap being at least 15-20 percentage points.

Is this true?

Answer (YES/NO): YES